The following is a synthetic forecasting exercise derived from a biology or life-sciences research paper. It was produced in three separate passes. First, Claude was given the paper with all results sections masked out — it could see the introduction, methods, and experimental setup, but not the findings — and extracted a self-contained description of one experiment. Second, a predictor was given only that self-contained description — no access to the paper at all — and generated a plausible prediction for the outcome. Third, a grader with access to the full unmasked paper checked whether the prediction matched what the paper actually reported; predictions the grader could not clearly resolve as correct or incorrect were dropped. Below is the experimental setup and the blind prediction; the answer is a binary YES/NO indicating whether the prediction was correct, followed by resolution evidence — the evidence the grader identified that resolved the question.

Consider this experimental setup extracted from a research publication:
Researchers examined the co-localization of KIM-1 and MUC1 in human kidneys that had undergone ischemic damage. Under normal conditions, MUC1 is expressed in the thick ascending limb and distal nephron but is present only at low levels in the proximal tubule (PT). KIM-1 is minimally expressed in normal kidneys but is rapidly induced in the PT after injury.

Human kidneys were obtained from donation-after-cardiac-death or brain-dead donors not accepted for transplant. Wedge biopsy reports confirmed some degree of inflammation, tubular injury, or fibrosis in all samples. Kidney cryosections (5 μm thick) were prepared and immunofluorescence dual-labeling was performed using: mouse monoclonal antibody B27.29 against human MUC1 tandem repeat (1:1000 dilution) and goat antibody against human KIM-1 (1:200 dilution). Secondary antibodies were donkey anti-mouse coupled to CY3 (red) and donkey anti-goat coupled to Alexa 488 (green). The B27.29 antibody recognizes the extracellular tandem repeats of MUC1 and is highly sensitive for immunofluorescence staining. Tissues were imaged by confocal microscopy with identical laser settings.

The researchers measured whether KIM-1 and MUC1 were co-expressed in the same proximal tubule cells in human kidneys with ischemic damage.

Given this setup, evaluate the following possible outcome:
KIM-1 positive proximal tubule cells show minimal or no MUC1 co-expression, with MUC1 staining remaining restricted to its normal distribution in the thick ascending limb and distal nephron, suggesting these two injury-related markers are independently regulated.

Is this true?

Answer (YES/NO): NO